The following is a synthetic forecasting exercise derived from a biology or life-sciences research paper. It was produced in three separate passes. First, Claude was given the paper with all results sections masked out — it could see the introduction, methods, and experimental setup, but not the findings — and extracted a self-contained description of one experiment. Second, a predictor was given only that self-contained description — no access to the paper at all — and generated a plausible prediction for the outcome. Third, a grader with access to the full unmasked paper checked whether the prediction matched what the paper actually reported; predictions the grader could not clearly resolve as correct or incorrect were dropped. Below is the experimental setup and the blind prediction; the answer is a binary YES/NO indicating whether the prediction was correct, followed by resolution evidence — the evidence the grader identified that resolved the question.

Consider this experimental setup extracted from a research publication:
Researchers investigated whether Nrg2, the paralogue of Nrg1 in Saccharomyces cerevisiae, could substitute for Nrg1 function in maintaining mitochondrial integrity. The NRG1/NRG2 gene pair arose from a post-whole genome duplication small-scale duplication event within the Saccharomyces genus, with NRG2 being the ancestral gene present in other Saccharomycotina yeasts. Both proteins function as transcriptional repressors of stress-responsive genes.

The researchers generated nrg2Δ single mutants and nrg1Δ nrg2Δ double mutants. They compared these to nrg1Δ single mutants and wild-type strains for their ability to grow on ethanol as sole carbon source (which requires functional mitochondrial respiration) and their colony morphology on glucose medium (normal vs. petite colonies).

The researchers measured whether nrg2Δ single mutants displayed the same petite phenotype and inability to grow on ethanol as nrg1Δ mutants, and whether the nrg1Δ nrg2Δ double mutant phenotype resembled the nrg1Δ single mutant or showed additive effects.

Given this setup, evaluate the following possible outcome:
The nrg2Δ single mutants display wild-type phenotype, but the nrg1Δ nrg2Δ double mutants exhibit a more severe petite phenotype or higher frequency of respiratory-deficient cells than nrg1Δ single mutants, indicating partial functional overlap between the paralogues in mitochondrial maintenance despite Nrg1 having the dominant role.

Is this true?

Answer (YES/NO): NO